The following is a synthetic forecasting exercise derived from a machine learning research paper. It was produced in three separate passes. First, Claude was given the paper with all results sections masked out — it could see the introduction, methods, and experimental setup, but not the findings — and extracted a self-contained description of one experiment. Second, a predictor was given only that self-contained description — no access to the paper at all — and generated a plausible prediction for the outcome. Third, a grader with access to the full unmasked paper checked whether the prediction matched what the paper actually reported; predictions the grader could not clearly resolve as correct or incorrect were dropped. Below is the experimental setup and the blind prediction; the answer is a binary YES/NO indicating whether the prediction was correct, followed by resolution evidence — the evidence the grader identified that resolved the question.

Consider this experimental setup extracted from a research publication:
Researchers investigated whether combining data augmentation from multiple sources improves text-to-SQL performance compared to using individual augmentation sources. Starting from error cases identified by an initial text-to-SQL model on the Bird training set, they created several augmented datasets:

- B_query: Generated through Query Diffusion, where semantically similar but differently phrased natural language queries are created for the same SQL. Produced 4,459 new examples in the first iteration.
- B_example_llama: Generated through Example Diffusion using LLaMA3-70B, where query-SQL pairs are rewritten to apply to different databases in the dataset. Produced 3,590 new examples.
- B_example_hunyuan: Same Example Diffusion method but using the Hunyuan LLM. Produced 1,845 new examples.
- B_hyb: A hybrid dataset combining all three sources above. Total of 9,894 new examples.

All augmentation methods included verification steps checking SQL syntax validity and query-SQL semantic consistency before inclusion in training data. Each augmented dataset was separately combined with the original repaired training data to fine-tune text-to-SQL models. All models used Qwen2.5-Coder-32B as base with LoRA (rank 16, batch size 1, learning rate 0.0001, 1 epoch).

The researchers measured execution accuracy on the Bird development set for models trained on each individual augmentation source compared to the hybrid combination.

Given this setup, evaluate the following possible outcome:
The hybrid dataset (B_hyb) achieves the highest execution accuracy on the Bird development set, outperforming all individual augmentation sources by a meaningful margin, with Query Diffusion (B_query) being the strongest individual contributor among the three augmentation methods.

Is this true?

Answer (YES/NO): NO